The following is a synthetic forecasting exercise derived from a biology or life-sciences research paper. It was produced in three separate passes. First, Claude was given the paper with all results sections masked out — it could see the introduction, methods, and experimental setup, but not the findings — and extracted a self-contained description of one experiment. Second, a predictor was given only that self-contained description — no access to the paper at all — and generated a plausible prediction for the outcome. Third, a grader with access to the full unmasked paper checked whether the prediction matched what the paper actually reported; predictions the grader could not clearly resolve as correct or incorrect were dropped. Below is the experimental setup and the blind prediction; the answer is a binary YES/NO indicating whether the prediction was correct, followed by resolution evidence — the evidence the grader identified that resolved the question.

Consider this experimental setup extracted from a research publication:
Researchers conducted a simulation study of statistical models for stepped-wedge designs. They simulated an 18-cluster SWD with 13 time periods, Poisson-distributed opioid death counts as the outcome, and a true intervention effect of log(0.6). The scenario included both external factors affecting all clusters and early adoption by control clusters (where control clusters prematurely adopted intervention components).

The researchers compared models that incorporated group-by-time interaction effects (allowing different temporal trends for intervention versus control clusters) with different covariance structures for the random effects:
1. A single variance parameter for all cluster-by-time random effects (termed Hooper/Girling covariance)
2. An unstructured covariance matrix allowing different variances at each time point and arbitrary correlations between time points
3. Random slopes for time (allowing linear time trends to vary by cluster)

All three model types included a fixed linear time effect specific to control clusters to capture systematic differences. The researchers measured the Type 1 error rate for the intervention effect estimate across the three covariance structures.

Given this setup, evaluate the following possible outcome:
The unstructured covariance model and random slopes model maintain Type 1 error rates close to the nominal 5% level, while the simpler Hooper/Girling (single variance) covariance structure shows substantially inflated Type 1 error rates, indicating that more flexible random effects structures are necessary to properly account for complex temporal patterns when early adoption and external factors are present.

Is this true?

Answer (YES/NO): NO